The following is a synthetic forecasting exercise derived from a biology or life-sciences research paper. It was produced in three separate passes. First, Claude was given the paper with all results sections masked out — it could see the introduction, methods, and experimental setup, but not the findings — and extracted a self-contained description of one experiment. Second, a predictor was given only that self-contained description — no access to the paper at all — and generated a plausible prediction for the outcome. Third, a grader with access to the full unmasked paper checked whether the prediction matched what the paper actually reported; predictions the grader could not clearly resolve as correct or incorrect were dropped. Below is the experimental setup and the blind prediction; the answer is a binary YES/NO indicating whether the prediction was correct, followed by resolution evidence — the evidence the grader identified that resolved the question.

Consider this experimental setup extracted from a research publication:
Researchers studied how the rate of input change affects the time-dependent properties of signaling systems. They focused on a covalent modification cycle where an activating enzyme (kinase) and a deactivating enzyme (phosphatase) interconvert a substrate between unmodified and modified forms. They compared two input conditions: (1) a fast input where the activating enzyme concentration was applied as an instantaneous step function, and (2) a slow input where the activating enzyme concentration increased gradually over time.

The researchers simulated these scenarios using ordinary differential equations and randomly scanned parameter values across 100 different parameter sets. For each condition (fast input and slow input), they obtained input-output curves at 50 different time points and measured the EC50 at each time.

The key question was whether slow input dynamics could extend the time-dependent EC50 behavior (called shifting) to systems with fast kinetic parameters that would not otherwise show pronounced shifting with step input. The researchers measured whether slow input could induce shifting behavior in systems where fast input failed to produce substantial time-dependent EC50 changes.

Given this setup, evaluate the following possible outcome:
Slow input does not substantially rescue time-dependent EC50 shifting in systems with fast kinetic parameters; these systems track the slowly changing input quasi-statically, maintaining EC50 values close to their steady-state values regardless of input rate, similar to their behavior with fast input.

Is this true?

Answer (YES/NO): NO